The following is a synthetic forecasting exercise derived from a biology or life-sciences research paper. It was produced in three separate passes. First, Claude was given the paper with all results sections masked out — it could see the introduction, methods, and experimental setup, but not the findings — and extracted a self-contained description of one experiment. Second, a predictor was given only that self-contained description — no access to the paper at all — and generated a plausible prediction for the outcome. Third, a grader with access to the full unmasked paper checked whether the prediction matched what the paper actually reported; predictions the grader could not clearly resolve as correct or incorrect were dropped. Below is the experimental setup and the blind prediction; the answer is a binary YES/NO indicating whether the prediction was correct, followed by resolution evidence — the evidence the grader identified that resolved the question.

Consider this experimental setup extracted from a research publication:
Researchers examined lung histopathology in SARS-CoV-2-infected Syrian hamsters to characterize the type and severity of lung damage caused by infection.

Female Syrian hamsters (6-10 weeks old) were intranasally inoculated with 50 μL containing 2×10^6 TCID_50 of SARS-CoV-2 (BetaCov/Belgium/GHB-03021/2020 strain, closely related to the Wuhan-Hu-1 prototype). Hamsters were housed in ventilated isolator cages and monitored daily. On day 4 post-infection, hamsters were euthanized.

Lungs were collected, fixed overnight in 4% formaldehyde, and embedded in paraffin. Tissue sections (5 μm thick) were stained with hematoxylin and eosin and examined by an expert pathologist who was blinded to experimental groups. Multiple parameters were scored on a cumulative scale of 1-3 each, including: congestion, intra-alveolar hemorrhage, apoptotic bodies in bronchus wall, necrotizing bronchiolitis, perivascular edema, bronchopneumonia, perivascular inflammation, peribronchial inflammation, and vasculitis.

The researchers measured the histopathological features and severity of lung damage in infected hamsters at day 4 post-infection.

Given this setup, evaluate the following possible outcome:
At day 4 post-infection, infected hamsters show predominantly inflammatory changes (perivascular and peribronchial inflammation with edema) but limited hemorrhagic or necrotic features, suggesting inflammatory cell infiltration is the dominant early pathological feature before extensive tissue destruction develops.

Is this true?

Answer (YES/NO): NO